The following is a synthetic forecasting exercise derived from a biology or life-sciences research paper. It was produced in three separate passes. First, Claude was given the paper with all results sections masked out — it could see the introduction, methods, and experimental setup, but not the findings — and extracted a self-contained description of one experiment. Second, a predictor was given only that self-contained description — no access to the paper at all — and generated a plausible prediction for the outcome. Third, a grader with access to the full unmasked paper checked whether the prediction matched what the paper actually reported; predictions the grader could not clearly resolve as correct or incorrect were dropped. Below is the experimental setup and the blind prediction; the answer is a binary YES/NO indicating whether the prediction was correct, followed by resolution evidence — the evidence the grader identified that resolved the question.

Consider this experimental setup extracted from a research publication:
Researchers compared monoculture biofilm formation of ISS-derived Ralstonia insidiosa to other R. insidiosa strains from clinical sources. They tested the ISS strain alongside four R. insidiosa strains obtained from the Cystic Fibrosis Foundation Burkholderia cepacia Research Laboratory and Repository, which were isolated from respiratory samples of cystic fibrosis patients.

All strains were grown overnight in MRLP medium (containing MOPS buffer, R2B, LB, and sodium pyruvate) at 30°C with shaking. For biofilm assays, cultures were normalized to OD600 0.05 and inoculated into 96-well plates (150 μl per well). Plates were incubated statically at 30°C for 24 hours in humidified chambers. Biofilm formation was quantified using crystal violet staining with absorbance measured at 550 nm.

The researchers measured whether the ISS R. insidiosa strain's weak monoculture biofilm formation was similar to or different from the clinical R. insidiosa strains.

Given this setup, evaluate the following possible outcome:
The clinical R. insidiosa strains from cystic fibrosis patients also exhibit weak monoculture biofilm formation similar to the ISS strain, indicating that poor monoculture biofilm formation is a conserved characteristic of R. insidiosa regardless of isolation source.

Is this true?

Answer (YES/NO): YES